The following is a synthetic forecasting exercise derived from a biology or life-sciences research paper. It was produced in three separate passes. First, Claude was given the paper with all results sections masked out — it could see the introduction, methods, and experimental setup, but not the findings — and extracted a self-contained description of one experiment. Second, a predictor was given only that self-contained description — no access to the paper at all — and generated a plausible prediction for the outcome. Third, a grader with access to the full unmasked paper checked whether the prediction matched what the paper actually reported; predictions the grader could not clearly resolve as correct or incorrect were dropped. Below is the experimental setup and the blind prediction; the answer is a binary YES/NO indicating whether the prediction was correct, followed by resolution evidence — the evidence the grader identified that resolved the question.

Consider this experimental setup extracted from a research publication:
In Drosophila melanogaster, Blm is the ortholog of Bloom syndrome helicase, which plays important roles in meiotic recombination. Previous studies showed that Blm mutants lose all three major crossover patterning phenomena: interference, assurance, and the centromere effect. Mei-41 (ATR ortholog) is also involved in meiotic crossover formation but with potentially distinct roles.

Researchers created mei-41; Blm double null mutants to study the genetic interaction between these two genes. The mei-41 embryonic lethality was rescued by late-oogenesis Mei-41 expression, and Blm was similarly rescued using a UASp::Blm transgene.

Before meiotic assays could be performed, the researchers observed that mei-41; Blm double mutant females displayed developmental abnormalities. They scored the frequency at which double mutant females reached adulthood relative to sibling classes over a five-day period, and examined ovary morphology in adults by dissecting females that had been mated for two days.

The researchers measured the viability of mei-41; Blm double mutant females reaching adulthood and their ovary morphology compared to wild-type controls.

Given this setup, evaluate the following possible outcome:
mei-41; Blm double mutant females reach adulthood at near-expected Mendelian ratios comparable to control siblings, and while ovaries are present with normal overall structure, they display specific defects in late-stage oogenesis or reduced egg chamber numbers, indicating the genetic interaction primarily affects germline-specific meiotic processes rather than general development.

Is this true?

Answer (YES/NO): NO